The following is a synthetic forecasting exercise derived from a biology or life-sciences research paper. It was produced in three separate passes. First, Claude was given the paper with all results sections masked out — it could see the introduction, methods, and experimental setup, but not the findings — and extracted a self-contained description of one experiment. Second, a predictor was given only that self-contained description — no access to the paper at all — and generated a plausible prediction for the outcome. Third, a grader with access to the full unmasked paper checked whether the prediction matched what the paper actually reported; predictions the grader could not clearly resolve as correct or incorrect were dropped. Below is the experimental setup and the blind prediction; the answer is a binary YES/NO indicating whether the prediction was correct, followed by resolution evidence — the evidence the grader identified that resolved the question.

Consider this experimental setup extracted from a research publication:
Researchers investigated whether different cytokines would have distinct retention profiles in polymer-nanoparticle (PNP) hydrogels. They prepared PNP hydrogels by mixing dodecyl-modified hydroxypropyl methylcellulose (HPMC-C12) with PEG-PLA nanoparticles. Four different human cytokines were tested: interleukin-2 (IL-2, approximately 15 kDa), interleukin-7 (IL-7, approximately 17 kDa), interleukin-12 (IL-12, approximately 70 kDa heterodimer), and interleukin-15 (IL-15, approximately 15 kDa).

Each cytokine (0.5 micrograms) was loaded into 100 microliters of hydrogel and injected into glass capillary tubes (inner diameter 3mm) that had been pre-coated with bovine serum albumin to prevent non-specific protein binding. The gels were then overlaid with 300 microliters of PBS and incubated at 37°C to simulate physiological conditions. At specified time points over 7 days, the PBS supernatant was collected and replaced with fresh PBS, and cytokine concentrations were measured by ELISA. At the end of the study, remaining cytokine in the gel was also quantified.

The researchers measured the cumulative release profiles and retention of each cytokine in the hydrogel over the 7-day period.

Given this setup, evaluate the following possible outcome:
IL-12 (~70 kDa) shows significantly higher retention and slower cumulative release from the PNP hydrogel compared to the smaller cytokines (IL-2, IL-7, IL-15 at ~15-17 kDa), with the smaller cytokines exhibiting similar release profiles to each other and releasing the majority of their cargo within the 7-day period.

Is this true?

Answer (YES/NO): NO